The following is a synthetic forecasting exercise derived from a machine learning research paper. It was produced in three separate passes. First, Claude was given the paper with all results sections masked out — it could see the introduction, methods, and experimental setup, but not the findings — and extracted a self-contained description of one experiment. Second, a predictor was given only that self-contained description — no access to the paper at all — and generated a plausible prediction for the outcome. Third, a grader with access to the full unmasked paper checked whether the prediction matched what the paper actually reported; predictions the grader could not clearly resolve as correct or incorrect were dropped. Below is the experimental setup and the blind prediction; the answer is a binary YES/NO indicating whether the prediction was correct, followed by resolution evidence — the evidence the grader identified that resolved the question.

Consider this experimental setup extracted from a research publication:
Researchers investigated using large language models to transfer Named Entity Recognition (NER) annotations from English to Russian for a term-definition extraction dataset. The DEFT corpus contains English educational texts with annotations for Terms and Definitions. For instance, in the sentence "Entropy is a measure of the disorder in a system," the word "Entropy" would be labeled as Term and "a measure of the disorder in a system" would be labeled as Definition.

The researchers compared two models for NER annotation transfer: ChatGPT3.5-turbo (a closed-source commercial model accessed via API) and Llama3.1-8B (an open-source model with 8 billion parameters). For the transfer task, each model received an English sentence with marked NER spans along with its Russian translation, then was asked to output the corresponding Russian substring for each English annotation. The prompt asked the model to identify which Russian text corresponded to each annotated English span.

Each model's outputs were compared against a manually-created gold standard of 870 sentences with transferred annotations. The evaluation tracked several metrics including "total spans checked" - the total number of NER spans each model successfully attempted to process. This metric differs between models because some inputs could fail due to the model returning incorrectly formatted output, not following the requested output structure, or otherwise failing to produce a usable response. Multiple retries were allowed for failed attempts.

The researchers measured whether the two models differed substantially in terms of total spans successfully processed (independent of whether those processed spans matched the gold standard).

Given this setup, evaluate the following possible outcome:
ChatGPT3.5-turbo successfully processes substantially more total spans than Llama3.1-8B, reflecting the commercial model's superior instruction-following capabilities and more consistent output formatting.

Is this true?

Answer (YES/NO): NO